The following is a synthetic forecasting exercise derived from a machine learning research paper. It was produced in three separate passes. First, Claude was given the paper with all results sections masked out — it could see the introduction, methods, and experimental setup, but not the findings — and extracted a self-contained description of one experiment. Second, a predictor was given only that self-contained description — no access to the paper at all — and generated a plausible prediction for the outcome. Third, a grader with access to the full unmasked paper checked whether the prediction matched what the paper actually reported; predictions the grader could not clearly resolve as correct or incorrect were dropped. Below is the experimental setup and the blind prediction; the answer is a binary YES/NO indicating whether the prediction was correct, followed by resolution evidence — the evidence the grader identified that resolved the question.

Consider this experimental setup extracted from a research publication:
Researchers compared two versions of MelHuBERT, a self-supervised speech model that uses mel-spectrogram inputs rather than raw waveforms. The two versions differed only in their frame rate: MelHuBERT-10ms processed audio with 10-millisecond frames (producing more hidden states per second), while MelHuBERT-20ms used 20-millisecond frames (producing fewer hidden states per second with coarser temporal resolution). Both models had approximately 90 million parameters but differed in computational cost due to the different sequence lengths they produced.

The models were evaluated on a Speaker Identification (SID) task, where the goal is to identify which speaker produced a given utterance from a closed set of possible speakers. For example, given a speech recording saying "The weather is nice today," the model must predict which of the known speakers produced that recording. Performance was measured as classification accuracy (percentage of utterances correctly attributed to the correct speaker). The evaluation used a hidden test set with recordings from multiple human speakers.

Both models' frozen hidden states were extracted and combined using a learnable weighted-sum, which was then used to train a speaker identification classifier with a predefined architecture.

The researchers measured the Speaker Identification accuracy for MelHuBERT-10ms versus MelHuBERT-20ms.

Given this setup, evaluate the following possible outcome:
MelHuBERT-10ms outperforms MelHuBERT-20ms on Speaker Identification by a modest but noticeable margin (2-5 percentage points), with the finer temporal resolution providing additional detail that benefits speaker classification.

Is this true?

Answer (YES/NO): NO